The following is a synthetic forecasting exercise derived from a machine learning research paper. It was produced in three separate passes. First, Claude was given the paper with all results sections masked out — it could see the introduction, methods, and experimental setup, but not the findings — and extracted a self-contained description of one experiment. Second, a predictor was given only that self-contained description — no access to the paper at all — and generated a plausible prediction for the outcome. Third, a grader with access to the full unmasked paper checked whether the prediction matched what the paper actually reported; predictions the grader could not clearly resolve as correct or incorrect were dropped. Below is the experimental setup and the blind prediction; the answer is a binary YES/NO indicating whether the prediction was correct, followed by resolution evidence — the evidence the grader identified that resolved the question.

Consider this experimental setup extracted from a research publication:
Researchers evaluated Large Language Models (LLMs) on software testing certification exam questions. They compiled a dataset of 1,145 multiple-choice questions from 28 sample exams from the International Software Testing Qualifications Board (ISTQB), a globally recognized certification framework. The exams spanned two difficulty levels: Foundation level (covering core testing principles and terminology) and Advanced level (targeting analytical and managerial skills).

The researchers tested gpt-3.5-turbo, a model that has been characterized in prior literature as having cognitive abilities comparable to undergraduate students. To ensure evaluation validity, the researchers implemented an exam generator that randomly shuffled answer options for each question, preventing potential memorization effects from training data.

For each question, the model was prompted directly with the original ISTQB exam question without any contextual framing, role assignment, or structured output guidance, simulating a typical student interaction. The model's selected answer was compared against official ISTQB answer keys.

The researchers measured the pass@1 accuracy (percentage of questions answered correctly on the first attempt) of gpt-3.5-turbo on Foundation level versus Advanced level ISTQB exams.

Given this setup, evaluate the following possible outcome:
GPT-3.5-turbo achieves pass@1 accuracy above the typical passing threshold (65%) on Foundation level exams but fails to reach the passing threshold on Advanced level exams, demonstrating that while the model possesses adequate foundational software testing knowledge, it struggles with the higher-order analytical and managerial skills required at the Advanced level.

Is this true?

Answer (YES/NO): NO